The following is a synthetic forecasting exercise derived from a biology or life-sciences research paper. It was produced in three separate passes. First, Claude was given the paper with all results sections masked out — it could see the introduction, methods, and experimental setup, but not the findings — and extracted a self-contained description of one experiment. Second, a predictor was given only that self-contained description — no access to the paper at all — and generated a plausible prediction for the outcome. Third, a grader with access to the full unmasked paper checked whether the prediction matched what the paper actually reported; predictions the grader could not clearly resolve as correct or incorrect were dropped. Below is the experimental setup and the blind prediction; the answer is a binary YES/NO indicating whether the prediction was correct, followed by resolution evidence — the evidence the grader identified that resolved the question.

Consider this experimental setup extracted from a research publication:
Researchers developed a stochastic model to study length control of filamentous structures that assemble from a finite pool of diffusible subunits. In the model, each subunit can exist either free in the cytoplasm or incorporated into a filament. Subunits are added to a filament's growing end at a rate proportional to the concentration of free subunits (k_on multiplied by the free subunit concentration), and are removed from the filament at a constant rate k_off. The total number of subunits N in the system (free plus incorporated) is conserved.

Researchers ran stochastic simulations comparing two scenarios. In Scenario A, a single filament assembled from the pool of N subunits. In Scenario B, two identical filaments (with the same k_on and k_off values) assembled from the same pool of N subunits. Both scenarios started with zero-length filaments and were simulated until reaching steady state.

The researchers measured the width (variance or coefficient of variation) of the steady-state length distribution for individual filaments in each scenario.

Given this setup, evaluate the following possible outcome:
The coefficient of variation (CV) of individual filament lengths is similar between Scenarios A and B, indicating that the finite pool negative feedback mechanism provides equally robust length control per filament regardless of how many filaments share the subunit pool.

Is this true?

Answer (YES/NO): NO